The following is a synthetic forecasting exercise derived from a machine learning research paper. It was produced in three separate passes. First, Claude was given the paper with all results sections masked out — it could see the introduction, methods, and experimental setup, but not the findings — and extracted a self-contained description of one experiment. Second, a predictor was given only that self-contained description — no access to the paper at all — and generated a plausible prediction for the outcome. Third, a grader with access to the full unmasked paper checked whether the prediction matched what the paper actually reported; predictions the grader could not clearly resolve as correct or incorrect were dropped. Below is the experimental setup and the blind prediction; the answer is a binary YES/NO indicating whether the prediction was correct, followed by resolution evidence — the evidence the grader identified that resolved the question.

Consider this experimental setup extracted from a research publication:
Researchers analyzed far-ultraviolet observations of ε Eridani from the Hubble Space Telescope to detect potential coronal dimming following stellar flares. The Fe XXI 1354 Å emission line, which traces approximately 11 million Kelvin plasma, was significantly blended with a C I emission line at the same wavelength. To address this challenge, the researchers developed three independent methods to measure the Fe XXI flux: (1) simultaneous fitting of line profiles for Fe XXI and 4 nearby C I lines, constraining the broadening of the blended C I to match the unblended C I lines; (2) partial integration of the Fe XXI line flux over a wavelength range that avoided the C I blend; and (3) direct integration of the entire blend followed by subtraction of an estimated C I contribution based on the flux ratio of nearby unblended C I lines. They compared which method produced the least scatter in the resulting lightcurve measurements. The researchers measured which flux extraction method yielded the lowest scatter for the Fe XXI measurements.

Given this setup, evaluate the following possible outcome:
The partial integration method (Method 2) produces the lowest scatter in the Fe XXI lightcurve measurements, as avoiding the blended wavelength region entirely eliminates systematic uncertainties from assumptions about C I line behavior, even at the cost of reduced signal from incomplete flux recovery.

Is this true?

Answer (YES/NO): NO